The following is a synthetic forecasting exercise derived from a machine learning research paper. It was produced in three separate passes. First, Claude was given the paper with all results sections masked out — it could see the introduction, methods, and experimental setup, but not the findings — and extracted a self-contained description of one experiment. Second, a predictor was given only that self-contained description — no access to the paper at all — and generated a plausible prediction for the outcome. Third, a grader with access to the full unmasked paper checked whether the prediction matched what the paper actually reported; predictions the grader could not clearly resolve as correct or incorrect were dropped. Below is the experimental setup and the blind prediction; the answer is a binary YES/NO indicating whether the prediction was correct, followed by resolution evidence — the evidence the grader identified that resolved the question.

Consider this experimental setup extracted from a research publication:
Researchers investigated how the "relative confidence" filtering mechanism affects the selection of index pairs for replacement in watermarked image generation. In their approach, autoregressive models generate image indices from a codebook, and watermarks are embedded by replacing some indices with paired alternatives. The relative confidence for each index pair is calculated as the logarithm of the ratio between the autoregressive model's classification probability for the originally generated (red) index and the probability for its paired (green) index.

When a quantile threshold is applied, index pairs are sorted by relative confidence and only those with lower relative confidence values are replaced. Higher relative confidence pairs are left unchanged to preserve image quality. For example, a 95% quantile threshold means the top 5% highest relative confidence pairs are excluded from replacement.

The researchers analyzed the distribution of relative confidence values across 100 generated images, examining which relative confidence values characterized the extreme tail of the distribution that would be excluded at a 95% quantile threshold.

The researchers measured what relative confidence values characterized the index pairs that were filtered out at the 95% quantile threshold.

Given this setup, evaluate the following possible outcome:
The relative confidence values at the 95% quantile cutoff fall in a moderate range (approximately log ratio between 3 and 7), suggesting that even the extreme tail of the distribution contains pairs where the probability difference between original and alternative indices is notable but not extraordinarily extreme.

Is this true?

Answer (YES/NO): YES